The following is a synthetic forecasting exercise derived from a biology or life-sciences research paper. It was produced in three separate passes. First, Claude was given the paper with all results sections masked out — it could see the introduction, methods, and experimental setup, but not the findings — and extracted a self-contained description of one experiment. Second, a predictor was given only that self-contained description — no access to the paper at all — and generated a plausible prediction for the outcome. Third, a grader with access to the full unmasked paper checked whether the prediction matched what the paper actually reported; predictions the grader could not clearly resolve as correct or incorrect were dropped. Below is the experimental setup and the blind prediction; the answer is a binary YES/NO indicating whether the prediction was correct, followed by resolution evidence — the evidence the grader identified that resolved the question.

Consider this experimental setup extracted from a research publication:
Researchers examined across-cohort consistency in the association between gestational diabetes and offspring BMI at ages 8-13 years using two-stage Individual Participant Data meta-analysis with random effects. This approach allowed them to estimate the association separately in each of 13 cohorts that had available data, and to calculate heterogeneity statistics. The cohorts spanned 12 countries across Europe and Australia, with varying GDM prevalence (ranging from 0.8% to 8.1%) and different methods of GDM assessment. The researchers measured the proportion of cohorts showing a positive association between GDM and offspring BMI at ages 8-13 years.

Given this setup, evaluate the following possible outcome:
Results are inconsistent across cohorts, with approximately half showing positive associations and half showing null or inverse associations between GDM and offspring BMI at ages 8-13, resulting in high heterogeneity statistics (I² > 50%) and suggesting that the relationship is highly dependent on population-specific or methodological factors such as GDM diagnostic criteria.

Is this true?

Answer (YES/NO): NO